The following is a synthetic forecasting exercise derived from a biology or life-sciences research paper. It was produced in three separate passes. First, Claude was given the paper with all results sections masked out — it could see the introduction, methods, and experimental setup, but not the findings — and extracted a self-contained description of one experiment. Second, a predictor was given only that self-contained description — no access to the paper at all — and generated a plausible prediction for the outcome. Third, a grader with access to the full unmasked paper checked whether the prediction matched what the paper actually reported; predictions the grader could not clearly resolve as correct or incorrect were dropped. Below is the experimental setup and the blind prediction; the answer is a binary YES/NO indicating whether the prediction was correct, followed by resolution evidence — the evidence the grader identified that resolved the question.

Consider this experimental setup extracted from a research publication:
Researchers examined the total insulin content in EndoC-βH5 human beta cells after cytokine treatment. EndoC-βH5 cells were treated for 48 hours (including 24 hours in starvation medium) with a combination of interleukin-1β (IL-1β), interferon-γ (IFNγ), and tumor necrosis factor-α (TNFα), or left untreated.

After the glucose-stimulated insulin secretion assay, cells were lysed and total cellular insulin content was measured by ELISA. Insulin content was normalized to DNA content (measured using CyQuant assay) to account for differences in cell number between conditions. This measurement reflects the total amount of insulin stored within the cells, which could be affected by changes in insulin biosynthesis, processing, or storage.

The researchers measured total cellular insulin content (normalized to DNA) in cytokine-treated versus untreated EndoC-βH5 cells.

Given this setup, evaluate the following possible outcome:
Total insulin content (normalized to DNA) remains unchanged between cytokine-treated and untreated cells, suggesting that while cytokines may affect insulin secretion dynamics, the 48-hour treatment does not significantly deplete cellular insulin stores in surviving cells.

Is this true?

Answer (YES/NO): NO